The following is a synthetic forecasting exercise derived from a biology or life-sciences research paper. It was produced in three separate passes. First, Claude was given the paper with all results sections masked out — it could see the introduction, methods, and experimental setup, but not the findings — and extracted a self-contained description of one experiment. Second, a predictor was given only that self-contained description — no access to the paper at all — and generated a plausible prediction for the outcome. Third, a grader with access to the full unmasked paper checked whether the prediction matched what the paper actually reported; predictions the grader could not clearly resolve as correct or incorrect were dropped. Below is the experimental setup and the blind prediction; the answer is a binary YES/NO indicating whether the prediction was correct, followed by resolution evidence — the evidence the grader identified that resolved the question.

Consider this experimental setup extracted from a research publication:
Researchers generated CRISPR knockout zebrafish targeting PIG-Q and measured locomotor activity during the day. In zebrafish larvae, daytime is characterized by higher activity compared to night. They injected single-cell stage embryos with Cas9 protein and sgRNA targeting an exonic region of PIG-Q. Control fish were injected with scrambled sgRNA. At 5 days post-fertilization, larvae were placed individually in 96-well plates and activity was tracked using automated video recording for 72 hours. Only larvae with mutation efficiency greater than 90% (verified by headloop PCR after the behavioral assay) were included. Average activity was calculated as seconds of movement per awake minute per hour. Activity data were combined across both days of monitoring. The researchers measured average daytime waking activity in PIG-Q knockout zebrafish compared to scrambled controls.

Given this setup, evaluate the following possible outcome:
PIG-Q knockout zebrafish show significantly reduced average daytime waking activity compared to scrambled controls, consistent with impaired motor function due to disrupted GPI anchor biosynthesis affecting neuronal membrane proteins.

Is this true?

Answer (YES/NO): NO